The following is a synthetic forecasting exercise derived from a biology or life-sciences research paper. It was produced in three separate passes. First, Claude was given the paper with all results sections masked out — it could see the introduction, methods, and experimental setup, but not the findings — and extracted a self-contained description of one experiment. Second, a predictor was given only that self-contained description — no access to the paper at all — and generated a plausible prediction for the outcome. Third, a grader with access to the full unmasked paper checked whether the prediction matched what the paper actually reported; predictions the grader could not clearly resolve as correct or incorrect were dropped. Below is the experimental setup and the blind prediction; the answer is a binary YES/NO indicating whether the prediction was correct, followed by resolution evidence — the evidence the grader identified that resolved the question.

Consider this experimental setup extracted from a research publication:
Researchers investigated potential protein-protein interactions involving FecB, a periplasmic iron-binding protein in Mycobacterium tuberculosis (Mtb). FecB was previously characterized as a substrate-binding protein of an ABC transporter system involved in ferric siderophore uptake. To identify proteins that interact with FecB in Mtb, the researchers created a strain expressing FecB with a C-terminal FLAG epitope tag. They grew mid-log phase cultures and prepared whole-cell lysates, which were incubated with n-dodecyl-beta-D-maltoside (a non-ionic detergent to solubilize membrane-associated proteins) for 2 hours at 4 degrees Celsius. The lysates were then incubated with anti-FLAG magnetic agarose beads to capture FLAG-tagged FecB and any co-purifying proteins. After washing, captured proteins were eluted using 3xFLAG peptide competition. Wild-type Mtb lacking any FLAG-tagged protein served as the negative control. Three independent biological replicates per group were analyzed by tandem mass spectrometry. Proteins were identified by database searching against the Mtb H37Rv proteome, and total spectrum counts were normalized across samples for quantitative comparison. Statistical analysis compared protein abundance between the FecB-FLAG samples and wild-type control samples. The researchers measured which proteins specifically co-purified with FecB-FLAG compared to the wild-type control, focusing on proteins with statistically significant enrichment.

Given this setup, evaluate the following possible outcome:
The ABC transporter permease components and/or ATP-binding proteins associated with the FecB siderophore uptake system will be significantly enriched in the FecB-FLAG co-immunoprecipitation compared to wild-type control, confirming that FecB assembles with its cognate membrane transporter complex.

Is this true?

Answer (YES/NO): NO